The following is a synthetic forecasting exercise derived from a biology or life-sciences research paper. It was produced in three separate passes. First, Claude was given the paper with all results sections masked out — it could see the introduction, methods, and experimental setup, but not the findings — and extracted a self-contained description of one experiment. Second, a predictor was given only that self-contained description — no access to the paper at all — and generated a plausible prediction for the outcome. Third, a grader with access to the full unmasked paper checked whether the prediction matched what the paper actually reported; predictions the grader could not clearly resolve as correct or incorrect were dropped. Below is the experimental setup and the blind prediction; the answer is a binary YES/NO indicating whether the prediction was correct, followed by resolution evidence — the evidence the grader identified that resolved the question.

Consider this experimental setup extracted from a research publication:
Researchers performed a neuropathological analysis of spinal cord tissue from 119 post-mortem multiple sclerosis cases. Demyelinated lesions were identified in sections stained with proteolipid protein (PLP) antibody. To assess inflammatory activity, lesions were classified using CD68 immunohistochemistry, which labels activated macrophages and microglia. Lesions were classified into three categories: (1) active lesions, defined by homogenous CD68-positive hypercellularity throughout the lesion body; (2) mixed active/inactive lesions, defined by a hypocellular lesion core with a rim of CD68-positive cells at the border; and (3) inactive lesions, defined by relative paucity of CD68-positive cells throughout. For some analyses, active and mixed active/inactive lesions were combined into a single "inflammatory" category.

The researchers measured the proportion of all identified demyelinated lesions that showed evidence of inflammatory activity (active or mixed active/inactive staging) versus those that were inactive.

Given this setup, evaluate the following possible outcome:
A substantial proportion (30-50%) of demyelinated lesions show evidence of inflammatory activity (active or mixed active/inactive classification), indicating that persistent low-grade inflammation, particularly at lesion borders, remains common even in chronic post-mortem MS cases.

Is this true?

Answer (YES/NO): NO